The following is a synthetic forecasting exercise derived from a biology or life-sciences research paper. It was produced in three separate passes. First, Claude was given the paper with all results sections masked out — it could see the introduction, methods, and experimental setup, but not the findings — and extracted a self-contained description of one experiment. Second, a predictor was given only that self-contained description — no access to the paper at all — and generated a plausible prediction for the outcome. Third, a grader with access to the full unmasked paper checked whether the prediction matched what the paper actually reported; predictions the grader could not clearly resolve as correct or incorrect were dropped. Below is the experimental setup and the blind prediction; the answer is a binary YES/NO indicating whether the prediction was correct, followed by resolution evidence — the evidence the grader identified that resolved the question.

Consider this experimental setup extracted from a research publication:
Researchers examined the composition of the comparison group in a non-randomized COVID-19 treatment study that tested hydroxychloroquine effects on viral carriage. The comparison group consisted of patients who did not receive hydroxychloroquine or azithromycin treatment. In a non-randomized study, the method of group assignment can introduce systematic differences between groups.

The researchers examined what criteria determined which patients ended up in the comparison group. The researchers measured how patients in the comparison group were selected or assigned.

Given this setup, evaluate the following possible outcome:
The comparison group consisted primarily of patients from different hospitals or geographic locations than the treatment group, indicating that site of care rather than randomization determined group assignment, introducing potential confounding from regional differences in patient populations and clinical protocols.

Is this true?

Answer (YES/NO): NO